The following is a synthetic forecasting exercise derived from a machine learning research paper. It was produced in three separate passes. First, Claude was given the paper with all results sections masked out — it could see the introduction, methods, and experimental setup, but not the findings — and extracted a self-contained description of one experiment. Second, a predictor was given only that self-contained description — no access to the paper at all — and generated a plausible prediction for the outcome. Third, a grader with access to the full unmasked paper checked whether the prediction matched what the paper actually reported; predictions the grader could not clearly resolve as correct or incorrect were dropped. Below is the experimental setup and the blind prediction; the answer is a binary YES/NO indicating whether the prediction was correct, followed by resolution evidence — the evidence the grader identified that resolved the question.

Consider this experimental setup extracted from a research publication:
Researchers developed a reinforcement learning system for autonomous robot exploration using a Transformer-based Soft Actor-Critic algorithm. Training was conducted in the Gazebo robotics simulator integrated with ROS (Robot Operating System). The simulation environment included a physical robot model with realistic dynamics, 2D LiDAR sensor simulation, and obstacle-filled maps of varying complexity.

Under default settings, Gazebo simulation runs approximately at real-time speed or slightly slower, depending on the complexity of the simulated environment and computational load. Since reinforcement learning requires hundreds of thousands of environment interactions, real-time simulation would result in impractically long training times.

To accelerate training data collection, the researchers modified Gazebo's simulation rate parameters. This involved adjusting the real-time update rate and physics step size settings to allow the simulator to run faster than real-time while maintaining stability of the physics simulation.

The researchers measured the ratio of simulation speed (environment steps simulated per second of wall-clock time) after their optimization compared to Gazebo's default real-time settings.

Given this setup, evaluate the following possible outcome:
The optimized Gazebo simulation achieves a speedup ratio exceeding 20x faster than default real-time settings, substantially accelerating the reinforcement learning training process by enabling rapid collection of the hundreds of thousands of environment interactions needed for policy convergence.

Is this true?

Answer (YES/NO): NO